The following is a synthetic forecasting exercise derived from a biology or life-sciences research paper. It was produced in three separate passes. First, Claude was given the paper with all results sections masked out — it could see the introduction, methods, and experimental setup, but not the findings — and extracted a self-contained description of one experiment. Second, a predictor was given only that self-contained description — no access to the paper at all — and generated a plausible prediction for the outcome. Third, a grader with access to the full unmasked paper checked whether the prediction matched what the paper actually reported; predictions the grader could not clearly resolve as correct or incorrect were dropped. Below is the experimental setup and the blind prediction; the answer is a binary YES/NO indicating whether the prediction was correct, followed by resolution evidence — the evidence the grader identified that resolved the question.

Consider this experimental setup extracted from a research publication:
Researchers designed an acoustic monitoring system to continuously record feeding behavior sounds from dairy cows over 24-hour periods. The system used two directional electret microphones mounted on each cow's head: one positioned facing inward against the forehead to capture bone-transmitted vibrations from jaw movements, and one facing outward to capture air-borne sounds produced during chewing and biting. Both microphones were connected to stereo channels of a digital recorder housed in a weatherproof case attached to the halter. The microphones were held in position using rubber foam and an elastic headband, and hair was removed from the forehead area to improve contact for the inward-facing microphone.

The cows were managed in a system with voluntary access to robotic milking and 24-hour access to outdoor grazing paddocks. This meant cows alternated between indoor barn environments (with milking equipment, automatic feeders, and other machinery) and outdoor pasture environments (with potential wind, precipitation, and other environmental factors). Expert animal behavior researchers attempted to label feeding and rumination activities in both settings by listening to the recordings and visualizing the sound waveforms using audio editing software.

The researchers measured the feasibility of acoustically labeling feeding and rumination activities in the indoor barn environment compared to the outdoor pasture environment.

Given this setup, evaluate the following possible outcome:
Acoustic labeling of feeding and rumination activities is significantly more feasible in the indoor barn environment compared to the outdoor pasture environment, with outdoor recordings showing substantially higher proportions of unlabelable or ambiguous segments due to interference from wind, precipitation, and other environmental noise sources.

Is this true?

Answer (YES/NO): NO